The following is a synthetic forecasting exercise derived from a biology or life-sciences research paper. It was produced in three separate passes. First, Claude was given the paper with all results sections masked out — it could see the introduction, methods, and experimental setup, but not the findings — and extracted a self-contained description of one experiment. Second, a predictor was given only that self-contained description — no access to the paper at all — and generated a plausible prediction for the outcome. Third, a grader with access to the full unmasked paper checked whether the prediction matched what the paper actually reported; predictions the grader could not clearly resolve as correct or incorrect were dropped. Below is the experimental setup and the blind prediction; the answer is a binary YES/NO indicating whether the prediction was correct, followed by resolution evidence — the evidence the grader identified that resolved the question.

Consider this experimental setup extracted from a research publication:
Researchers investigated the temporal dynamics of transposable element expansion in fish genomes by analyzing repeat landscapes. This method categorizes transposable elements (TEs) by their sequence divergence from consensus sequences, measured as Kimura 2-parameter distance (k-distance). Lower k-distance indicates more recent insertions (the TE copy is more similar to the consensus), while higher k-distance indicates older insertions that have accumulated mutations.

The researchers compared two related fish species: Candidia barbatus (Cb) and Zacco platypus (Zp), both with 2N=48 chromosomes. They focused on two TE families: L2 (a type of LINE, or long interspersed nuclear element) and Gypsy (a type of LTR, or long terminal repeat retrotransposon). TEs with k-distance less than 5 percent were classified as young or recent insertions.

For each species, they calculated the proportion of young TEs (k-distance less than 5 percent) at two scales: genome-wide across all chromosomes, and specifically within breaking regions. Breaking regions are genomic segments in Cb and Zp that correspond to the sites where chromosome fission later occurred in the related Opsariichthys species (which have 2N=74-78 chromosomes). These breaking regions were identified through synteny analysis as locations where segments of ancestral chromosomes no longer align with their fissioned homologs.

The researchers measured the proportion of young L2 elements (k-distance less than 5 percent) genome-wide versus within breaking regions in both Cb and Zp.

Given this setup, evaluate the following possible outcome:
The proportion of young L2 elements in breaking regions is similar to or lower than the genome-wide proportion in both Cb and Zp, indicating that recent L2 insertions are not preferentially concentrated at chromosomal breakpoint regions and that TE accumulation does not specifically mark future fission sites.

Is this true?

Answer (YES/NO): NO